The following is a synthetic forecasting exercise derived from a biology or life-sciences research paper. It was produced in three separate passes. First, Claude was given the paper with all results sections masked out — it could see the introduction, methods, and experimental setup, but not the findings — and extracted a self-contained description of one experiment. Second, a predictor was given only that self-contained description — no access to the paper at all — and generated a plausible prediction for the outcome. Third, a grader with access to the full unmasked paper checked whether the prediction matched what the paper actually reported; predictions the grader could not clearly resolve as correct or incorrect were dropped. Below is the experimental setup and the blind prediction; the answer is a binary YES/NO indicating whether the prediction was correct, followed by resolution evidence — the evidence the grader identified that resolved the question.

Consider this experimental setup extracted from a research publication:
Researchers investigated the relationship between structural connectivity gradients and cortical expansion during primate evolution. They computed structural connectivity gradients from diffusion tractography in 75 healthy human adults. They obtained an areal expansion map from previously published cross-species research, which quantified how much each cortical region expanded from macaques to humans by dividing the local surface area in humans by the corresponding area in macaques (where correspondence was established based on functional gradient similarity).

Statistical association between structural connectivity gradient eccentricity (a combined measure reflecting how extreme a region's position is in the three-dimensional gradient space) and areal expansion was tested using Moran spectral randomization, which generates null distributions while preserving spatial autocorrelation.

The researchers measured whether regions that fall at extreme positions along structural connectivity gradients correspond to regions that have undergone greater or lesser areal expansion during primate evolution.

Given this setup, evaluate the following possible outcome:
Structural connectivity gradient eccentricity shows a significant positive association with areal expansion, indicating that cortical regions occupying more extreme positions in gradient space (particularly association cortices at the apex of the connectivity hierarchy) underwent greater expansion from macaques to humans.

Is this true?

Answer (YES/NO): NO